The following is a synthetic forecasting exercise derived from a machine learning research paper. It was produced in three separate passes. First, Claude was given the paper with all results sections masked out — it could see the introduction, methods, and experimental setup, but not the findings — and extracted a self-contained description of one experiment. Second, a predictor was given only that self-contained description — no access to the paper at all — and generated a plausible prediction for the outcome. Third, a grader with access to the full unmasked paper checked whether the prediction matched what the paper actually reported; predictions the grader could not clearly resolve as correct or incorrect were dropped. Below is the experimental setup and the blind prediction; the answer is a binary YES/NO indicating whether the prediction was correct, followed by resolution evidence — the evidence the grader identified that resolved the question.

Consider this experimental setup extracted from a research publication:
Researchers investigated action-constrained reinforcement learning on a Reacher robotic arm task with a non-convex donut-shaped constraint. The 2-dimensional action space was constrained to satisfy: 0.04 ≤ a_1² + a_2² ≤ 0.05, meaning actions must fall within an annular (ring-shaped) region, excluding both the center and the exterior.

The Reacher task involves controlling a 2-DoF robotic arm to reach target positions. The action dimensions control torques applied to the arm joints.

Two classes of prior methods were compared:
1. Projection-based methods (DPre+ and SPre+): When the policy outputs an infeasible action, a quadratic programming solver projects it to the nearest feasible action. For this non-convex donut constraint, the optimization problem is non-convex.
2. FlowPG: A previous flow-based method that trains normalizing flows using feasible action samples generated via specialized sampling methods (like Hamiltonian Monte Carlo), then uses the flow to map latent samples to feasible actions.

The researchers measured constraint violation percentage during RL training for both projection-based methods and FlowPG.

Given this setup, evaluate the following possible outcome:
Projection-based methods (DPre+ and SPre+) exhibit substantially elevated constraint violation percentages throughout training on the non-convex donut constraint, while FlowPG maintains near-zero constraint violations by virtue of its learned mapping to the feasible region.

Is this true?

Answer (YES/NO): NO